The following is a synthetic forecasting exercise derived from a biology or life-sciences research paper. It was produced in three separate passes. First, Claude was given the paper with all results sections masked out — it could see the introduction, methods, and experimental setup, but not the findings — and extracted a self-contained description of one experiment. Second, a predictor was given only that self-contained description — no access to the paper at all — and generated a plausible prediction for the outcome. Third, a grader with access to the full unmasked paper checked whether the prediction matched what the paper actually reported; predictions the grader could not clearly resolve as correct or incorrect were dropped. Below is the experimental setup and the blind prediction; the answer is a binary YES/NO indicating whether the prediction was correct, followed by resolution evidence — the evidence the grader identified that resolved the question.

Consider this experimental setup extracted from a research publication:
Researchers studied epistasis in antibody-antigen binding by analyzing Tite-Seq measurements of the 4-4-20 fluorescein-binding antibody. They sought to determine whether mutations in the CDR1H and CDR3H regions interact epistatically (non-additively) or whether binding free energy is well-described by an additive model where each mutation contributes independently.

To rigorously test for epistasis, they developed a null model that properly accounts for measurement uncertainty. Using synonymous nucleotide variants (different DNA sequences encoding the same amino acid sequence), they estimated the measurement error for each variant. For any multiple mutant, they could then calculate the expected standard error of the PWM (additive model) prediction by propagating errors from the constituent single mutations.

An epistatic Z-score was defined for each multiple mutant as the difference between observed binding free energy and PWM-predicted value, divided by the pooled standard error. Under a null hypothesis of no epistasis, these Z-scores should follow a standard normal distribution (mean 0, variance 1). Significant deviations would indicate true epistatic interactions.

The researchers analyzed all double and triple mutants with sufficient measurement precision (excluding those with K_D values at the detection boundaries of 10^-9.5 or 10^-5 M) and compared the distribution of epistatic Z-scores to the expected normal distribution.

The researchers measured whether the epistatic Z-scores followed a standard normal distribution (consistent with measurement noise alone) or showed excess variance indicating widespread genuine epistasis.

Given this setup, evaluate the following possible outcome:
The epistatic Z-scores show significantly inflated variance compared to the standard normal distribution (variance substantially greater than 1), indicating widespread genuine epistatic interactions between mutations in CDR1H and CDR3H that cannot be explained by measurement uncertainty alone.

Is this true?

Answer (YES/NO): YES